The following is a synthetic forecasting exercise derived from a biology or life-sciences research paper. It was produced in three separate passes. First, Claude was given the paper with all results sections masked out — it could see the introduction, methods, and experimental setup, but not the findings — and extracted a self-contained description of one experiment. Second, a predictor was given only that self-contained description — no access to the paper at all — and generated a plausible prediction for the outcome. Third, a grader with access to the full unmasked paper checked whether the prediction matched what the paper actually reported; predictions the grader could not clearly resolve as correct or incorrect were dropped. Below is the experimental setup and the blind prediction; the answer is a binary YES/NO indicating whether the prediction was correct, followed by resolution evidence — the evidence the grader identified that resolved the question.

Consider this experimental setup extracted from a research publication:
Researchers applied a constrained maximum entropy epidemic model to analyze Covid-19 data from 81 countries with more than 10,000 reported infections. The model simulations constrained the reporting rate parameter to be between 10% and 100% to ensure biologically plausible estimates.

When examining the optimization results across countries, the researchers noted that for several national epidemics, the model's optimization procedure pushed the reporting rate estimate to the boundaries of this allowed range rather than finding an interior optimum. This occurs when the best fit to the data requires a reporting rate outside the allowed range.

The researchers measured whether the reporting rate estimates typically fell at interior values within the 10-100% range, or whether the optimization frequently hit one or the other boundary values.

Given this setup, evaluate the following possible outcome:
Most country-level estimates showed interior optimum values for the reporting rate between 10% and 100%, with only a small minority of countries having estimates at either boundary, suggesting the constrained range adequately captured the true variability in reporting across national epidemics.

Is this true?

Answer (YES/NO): NO